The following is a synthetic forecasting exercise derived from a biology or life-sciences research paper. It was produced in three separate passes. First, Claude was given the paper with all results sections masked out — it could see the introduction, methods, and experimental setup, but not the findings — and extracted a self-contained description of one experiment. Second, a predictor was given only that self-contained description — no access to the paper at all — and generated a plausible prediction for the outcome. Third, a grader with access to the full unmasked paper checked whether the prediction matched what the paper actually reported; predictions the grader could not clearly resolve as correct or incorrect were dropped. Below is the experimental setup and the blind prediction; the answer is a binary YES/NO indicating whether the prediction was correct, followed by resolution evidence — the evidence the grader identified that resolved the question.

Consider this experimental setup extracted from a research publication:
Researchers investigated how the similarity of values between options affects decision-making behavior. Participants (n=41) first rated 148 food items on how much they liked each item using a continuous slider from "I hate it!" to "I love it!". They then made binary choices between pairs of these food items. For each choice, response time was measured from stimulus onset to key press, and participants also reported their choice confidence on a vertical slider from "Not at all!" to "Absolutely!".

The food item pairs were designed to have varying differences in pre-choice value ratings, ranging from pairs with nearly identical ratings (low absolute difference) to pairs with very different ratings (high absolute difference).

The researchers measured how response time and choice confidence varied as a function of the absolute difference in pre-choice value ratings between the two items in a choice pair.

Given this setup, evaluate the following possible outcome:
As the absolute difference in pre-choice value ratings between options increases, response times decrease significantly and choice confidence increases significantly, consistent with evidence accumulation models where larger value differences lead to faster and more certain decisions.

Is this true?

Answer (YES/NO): YES